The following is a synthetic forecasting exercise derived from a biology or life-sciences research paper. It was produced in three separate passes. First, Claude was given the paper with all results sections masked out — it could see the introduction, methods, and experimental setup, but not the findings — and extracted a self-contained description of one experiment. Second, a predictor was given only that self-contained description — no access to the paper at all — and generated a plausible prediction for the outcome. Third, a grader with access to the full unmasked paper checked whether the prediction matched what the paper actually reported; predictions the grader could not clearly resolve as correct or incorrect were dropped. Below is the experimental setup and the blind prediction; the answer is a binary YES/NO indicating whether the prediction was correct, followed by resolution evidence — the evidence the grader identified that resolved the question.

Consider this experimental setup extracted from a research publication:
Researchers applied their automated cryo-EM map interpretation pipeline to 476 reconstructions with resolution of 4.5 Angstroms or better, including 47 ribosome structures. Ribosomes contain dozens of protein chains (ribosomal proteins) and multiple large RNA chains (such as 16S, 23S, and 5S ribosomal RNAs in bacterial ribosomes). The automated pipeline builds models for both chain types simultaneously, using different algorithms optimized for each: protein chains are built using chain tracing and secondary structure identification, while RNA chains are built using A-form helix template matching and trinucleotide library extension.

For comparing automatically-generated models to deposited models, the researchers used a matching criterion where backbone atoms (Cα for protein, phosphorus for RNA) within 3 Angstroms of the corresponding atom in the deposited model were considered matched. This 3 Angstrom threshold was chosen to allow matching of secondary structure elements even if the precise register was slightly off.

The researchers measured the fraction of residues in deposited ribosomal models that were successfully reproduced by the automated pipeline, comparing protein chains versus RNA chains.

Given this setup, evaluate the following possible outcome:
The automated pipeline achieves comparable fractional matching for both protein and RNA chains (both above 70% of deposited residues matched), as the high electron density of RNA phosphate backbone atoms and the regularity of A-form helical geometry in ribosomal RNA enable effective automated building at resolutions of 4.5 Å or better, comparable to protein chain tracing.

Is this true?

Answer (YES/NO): NO